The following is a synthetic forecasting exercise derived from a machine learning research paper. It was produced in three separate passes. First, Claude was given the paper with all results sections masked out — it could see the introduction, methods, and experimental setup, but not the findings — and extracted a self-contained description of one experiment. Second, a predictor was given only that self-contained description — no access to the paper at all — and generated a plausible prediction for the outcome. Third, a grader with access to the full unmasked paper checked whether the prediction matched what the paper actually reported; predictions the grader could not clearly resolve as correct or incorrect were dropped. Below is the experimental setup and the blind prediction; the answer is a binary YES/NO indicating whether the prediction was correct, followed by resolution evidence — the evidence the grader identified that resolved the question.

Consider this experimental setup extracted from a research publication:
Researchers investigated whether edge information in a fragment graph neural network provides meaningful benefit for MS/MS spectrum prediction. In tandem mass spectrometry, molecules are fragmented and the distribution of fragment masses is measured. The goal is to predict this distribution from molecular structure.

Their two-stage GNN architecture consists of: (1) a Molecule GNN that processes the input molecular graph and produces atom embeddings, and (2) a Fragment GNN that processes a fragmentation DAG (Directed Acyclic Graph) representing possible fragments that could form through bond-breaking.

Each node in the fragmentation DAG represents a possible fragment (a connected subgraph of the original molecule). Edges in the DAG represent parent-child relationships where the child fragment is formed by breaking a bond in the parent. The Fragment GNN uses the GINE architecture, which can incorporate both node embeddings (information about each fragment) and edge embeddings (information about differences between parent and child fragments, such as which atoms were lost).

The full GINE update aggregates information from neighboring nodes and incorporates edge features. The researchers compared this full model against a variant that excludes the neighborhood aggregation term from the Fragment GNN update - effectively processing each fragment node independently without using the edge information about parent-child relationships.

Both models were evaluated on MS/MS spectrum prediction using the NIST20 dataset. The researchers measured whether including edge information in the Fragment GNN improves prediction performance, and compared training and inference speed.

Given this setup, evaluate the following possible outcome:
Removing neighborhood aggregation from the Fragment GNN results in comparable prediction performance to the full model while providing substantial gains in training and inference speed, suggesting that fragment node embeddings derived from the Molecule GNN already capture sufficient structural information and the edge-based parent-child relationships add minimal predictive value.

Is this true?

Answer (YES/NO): YES